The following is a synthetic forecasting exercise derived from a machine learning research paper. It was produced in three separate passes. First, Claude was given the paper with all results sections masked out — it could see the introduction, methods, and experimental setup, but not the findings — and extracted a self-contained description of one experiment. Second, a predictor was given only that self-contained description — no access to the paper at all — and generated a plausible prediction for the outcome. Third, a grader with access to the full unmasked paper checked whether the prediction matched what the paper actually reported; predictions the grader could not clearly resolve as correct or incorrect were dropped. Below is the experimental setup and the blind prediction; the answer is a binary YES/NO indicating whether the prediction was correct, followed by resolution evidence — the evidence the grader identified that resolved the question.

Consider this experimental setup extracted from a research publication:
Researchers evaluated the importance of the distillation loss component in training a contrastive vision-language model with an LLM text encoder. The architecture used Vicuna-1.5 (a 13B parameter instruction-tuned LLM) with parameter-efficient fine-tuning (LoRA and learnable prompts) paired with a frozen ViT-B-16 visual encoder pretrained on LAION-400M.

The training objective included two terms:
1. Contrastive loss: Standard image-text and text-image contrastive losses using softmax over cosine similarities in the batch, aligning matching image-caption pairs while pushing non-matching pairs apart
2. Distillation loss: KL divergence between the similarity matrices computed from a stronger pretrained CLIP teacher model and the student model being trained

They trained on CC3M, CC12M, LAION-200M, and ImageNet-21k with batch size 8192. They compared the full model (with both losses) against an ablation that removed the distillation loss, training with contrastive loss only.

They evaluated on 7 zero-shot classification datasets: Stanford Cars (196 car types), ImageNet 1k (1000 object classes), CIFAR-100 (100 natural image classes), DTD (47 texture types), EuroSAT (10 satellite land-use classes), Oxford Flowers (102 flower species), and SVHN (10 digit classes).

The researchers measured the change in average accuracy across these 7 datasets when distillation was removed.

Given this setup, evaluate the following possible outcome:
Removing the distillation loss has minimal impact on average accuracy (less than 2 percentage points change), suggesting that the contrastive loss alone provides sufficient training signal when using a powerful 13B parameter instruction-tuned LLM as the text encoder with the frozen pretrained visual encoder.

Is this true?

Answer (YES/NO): YES